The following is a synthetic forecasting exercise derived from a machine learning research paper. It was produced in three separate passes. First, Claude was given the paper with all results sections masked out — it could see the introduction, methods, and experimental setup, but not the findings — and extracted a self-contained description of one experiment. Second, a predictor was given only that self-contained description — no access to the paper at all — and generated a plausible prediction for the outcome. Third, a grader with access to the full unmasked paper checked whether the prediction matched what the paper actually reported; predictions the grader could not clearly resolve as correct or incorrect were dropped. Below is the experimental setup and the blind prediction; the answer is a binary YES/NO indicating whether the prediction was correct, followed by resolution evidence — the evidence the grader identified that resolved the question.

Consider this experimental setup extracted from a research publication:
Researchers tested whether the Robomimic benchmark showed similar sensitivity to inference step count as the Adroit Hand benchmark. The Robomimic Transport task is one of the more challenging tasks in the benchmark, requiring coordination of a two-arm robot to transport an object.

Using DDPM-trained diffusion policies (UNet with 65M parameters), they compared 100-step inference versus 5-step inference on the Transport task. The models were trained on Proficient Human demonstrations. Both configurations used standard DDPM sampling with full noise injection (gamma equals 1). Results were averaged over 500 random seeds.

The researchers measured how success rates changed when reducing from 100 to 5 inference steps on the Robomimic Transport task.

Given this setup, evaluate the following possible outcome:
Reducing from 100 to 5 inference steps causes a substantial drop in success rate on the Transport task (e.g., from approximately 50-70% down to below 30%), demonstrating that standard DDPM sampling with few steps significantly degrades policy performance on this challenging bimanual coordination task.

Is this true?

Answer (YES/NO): NO